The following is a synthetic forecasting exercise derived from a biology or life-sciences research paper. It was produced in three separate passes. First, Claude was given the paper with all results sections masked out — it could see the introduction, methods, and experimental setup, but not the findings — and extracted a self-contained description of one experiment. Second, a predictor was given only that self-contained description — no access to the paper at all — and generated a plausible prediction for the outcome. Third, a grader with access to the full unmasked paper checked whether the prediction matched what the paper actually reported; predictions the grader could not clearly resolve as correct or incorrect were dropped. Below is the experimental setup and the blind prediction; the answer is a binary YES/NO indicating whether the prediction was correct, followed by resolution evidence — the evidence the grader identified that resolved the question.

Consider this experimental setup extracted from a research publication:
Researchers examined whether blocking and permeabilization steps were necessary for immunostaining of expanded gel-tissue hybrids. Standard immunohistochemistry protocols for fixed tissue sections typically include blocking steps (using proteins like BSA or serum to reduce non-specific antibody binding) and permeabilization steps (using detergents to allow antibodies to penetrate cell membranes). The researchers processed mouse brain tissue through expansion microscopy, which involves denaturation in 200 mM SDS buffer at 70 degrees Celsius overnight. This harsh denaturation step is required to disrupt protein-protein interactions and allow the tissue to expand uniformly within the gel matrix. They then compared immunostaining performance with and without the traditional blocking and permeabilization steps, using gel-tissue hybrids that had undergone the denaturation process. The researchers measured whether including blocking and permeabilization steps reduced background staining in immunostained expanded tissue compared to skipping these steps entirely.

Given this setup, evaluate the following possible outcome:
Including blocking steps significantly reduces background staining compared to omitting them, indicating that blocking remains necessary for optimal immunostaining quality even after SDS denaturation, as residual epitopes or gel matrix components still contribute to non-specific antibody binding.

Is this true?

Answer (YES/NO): NO